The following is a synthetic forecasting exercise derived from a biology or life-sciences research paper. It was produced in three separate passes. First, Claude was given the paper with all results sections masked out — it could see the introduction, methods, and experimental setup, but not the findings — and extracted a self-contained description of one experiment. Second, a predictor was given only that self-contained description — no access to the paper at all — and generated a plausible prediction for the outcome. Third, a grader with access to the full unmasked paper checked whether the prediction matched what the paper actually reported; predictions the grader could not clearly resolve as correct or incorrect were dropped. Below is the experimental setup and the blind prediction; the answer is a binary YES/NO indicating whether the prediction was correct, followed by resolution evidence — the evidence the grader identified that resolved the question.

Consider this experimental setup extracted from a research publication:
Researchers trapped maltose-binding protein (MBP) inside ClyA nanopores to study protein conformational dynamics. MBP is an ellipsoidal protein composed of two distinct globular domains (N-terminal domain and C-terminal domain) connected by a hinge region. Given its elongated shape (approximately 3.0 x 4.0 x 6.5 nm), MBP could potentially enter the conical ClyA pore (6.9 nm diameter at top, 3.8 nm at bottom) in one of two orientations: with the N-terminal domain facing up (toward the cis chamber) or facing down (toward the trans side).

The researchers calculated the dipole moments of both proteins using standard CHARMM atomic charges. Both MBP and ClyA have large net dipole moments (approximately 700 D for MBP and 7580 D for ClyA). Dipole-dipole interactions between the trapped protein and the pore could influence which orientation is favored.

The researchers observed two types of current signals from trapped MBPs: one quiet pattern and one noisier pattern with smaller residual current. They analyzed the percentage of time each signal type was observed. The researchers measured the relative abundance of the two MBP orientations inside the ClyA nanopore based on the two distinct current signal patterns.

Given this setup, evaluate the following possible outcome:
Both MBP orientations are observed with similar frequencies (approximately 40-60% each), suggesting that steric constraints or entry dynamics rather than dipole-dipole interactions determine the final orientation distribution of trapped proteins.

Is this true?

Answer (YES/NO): NO